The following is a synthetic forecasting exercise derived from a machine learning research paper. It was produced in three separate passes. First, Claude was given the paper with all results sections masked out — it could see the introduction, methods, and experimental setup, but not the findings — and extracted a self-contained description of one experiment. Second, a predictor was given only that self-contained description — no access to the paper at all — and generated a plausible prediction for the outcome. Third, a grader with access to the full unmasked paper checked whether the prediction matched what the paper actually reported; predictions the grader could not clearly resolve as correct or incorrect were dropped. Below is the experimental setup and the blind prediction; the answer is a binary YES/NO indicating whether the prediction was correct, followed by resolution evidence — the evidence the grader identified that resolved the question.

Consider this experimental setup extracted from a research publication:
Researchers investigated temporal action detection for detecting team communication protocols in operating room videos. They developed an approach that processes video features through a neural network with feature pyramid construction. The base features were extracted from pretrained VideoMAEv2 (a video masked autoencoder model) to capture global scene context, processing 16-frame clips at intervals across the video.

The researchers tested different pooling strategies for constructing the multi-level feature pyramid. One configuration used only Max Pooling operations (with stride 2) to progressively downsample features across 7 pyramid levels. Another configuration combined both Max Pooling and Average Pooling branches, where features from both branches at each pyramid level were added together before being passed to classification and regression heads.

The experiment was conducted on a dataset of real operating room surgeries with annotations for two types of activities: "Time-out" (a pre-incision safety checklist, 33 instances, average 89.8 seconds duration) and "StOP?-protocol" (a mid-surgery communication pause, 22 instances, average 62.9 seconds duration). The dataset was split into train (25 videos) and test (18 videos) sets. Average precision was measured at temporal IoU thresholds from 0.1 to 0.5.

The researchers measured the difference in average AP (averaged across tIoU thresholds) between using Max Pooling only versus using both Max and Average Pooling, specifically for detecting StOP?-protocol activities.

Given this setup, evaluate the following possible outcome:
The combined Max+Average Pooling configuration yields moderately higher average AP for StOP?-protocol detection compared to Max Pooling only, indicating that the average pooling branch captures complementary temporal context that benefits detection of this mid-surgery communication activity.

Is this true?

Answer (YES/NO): YES